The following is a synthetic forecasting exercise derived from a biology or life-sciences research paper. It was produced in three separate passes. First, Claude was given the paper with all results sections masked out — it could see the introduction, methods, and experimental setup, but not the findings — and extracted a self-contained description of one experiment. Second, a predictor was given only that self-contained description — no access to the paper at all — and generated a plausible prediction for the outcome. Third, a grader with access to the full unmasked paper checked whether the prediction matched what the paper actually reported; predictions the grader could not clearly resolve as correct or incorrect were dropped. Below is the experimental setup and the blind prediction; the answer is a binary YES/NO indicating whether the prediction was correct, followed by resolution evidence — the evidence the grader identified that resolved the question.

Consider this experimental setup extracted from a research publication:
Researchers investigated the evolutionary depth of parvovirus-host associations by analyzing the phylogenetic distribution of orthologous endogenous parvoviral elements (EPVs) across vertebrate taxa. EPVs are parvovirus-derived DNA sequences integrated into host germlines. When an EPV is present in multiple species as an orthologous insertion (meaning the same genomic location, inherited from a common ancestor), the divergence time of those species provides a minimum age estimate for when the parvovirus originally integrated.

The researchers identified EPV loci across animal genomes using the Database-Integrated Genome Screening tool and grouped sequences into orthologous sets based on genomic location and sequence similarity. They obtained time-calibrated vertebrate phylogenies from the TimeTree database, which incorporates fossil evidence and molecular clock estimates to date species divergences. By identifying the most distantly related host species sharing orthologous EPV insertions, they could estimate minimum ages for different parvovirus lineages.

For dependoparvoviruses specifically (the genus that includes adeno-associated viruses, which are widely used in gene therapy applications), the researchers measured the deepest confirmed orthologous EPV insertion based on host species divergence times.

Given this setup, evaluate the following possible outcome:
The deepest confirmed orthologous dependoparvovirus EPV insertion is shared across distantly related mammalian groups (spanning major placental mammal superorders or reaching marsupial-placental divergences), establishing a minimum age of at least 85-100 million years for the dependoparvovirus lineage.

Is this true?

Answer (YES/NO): NO